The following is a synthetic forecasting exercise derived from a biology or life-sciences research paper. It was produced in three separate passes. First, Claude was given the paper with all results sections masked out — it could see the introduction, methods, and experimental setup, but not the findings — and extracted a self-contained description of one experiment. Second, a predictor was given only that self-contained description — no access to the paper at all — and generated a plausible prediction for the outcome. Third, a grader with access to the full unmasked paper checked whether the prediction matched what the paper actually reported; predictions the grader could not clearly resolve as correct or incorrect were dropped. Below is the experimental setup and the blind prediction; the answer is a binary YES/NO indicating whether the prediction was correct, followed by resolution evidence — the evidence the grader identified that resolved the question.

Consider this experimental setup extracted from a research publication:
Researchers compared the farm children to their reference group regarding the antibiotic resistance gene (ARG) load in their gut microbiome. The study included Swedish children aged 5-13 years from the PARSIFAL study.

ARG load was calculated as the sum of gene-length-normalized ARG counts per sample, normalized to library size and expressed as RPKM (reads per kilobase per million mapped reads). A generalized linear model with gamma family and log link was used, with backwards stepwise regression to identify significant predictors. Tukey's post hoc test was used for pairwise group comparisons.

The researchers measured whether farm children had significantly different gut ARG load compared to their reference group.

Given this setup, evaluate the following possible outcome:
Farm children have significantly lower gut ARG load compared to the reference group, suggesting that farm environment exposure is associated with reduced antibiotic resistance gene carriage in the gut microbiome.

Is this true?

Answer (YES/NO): NO